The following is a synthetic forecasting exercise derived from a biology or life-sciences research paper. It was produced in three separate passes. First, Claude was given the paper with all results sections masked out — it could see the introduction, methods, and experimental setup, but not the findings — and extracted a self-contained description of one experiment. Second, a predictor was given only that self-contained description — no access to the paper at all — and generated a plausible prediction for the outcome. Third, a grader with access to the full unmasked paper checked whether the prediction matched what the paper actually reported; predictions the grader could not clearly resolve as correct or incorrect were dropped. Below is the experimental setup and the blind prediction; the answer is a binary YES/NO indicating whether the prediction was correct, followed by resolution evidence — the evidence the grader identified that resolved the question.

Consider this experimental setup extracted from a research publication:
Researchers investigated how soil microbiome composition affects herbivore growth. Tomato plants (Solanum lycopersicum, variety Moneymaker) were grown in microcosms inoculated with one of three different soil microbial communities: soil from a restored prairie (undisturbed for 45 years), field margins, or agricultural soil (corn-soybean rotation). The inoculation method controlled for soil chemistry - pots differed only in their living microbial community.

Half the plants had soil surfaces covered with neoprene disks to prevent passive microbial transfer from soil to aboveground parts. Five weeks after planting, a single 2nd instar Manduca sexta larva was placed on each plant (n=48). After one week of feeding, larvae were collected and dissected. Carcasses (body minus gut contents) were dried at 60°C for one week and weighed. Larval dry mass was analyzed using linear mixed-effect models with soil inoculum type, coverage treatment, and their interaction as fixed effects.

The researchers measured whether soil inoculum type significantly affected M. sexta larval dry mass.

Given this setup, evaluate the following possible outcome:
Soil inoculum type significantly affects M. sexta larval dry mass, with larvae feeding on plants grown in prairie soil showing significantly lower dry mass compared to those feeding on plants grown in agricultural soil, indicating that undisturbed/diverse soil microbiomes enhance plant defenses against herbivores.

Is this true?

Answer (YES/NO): NO